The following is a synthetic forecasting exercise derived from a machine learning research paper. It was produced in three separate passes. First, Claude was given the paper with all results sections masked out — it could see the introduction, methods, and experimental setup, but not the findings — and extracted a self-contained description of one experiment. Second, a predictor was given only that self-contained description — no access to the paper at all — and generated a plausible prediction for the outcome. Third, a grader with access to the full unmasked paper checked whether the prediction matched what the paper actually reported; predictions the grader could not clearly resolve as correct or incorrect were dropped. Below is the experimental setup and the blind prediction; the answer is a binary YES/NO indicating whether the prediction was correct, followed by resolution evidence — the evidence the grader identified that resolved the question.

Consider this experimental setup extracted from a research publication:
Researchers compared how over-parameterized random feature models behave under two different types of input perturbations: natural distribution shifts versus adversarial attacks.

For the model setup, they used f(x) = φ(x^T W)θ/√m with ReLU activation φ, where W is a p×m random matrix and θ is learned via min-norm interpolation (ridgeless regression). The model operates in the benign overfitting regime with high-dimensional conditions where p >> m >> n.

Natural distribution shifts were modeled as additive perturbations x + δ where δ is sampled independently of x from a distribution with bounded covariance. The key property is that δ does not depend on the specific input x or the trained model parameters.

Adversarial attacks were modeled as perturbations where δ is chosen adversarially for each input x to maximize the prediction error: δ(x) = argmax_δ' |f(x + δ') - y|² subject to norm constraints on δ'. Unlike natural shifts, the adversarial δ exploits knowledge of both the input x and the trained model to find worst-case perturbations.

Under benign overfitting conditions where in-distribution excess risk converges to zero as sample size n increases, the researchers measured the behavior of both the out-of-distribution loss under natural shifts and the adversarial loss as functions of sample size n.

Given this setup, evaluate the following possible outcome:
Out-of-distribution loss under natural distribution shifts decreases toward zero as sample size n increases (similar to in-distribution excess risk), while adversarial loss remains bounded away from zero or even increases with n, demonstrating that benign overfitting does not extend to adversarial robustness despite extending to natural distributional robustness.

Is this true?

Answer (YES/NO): NO